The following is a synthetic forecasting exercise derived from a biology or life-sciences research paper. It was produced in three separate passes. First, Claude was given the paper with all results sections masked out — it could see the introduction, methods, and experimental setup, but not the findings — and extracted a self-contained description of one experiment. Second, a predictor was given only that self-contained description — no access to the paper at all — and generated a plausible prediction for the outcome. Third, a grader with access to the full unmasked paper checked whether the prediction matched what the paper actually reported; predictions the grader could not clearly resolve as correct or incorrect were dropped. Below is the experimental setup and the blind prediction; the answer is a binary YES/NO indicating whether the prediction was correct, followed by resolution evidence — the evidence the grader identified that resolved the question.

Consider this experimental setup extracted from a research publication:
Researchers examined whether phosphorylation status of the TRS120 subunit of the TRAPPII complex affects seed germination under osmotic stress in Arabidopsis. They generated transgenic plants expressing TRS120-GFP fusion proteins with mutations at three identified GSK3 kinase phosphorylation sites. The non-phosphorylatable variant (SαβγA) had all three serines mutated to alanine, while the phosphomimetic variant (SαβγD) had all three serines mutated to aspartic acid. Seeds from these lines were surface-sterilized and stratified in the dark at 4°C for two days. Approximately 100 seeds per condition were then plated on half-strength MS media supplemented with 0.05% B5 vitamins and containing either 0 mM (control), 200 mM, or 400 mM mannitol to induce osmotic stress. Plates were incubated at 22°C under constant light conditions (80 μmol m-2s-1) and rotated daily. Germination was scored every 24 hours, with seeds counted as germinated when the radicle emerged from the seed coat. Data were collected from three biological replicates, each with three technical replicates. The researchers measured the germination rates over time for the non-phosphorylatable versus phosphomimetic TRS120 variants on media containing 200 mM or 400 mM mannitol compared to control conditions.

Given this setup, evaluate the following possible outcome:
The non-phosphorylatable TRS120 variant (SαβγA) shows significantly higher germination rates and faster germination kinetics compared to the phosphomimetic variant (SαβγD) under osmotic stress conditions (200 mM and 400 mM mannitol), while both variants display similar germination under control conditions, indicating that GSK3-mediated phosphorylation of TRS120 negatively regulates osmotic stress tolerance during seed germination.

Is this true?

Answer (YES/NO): NO